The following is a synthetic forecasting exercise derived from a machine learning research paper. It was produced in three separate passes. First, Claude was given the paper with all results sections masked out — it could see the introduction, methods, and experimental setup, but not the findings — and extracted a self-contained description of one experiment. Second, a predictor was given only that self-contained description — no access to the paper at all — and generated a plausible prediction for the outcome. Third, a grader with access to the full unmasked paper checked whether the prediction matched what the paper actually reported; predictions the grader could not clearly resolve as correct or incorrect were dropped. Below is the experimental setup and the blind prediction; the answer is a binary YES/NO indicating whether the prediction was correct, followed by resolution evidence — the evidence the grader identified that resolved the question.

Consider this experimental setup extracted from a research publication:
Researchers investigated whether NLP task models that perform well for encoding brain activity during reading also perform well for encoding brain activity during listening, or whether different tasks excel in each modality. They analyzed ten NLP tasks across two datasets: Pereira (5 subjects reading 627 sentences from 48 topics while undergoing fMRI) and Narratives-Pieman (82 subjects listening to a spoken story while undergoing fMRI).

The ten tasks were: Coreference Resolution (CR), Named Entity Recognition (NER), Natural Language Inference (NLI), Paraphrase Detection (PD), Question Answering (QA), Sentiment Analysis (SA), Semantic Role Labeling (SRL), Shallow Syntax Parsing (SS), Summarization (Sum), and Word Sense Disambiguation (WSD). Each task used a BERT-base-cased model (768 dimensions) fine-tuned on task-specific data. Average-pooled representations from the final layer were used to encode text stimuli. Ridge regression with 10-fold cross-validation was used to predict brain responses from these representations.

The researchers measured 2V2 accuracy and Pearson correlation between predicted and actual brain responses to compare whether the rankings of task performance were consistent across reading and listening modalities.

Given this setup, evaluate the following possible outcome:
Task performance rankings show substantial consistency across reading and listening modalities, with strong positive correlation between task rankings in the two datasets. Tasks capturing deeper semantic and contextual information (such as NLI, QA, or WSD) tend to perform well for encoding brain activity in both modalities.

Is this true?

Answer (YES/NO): NO